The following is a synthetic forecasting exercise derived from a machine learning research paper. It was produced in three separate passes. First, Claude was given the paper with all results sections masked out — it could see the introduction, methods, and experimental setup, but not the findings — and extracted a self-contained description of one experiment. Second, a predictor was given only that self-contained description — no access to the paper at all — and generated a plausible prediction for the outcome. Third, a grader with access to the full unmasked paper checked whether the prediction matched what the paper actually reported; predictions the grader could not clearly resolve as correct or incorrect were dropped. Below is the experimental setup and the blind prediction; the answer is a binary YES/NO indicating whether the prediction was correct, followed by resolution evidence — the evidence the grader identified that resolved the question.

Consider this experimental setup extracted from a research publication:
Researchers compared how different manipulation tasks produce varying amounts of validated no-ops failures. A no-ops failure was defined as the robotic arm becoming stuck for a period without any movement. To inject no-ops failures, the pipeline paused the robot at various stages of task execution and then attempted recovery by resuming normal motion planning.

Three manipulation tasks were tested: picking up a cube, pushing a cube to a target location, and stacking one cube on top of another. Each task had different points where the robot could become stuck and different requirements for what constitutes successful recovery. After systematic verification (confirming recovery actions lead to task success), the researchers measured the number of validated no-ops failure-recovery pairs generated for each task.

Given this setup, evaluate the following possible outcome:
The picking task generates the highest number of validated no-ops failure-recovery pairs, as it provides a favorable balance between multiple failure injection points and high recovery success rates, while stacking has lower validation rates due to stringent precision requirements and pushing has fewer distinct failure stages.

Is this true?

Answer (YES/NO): NO